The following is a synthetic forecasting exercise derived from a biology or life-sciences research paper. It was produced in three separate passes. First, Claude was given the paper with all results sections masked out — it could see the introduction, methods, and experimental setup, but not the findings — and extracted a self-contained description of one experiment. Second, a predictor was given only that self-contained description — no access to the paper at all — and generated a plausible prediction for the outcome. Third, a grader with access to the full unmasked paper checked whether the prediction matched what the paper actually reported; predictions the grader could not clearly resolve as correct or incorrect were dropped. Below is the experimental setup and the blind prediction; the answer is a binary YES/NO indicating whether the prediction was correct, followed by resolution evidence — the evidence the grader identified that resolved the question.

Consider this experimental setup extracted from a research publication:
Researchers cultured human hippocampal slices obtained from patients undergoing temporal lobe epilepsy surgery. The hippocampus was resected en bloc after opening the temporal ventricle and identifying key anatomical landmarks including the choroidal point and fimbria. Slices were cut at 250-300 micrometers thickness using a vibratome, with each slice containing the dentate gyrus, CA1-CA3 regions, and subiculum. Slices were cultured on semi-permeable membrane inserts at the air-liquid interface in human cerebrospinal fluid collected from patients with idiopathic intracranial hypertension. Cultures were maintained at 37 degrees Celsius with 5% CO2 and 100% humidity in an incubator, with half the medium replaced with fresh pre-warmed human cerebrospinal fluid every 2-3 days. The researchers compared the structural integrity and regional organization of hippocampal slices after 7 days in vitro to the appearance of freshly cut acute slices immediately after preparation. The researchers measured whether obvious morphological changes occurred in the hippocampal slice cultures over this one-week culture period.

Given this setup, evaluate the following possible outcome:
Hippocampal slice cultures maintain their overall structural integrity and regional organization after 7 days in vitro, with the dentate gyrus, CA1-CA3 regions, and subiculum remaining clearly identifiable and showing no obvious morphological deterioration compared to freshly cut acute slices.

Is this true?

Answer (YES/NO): YES